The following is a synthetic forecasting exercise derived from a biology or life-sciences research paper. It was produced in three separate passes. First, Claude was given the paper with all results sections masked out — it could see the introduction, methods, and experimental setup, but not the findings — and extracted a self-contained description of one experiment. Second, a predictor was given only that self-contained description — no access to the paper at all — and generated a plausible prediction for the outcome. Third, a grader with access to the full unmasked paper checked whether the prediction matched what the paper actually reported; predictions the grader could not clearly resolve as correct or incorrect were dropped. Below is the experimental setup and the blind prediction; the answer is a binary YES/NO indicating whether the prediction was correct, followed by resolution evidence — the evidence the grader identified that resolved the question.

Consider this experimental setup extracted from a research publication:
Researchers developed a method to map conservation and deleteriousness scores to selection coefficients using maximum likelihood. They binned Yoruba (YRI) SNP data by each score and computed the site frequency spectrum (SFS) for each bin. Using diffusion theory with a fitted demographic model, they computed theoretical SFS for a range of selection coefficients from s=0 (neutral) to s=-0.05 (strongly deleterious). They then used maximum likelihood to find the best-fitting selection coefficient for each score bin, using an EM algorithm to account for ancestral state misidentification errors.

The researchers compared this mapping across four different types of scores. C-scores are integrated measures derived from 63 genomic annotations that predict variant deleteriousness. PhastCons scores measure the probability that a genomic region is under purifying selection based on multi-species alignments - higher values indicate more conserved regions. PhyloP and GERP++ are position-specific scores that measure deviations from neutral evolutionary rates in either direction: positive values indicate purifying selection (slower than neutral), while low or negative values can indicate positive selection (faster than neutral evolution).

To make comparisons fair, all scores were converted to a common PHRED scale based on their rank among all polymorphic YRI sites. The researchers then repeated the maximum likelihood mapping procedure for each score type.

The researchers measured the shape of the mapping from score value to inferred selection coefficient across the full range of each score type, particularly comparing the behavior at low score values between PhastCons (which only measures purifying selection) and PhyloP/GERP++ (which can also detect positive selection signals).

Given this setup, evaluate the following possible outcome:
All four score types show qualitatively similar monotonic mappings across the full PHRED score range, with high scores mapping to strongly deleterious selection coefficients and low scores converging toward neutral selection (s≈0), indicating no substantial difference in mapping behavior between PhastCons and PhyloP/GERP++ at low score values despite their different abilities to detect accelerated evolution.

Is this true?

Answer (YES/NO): NO